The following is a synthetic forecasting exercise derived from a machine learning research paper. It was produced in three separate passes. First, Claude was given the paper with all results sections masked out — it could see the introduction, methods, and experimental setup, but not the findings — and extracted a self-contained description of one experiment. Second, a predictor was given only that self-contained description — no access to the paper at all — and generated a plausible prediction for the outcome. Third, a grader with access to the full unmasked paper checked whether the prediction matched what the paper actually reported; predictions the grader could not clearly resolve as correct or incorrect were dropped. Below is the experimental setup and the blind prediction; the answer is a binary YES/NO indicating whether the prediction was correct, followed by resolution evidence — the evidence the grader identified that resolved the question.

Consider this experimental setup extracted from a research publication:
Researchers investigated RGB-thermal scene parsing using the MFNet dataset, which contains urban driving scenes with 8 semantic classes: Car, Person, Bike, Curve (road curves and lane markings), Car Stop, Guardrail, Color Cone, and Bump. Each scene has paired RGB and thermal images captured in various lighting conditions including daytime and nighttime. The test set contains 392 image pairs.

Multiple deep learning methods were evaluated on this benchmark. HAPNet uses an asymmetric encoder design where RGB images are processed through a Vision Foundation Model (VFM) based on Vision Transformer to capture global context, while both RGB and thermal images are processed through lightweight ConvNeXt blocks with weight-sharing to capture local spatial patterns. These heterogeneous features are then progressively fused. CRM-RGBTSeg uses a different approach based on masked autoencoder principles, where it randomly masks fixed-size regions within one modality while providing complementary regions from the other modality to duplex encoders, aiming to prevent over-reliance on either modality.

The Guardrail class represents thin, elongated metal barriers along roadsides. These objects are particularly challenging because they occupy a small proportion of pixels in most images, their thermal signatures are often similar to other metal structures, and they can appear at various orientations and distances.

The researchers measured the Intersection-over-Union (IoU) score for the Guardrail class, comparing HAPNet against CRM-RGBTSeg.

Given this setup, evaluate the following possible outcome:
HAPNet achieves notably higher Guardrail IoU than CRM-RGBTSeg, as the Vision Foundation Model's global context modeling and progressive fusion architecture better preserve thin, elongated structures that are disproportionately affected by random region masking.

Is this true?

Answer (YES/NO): NO